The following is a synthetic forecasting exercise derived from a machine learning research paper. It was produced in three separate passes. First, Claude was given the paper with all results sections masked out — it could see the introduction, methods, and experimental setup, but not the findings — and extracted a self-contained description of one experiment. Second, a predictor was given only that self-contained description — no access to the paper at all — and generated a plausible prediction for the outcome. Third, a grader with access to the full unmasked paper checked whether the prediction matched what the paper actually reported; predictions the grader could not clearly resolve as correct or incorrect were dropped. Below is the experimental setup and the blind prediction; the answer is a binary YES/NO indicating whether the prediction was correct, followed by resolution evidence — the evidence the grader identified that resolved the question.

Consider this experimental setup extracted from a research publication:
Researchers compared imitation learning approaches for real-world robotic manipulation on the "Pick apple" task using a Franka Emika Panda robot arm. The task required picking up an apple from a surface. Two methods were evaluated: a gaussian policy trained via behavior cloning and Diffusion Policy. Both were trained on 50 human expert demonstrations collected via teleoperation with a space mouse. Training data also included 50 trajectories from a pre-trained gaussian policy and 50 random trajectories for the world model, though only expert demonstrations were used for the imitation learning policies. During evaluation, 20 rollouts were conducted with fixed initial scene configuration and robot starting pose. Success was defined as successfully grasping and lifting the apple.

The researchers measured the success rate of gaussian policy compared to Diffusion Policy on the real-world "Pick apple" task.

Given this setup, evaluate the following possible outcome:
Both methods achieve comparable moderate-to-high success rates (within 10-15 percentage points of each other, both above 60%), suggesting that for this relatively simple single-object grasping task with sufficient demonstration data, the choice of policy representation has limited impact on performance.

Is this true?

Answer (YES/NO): NO